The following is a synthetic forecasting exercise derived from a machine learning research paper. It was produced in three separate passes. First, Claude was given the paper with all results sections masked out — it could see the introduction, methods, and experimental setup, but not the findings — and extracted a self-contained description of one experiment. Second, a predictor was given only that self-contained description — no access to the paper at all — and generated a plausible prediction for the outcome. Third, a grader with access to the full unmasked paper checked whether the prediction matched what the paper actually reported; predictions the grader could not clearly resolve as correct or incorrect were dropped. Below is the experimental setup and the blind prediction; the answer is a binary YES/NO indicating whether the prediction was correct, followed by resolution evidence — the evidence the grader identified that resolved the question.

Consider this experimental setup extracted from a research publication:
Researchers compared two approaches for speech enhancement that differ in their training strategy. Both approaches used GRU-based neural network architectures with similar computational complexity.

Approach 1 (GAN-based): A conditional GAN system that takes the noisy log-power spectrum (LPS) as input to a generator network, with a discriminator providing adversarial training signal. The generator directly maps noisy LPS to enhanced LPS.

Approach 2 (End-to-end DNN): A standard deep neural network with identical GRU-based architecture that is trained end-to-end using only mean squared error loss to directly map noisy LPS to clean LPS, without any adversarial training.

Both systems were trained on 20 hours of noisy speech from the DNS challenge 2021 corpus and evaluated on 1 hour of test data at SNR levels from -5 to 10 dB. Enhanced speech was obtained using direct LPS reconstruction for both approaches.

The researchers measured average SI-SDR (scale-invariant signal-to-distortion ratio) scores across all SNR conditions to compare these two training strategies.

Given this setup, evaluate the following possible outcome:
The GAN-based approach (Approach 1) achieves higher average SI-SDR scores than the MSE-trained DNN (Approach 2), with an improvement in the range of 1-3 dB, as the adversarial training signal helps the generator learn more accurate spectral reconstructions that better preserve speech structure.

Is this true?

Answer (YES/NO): YES